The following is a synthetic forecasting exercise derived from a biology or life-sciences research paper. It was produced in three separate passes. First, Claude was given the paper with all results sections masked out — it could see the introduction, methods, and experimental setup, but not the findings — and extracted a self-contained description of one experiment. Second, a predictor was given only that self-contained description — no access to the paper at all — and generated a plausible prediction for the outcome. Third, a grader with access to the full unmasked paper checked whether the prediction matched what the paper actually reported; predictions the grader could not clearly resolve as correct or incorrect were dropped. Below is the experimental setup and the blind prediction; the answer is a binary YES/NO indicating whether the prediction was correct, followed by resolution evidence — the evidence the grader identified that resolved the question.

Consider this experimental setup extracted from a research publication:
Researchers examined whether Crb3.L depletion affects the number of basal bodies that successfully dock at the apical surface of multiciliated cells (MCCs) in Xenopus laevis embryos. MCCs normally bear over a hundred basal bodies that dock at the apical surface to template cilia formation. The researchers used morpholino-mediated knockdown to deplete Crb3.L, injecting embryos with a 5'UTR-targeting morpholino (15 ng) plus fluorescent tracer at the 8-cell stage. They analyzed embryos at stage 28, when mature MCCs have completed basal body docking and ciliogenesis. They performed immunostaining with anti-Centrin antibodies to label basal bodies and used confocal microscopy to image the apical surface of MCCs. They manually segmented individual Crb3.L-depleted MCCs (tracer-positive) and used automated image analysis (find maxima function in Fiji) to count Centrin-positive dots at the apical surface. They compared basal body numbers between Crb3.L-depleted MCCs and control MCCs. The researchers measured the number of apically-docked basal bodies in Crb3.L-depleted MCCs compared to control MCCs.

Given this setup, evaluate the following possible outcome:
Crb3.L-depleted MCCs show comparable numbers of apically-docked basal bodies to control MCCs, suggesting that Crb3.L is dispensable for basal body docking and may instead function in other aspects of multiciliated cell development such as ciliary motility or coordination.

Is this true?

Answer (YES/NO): NO